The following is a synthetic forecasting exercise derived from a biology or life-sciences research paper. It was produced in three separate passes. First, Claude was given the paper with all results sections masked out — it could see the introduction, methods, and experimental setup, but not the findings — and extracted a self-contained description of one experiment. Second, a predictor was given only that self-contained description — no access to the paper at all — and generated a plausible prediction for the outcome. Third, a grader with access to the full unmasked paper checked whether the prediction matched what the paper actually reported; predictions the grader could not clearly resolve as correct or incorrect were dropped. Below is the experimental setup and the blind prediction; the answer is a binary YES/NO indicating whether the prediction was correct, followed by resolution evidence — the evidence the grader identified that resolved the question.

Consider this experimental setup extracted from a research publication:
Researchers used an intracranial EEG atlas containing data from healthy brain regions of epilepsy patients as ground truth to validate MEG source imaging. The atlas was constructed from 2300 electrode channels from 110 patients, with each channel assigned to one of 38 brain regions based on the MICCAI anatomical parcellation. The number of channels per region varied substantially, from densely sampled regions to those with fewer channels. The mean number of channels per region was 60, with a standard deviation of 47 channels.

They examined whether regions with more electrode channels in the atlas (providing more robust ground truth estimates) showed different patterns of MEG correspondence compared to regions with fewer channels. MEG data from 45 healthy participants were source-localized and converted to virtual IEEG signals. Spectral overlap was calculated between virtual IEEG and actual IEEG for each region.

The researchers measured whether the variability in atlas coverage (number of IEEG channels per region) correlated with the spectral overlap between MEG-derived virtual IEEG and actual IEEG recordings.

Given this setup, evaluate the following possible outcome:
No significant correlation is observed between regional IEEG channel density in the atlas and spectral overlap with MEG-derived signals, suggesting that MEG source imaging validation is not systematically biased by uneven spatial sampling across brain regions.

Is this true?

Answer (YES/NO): NO